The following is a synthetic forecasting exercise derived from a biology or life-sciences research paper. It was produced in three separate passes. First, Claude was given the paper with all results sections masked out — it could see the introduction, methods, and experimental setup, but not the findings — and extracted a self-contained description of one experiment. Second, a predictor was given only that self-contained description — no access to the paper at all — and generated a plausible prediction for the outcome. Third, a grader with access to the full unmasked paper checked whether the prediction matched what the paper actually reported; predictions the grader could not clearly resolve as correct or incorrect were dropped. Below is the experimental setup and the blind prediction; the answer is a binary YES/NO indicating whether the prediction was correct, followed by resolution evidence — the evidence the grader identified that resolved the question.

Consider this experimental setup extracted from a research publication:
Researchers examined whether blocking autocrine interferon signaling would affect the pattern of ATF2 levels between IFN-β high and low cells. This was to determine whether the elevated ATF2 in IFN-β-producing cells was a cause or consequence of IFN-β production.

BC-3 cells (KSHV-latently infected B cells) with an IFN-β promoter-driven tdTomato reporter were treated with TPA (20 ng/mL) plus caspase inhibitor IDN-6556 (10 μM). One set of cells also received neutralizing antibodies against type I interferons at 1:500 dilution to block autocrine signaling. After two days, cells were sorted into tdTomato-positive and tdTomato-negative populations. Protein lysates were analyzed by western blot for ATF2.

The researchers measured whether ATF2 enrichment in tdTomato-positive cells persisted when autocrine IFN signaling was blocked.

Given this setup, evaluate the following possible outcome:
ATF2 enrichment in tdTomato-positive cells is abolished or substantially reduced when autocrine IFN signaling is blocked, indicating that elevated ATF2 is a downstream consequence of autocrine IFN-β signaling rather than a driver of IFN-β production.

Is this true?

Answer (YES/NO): NO